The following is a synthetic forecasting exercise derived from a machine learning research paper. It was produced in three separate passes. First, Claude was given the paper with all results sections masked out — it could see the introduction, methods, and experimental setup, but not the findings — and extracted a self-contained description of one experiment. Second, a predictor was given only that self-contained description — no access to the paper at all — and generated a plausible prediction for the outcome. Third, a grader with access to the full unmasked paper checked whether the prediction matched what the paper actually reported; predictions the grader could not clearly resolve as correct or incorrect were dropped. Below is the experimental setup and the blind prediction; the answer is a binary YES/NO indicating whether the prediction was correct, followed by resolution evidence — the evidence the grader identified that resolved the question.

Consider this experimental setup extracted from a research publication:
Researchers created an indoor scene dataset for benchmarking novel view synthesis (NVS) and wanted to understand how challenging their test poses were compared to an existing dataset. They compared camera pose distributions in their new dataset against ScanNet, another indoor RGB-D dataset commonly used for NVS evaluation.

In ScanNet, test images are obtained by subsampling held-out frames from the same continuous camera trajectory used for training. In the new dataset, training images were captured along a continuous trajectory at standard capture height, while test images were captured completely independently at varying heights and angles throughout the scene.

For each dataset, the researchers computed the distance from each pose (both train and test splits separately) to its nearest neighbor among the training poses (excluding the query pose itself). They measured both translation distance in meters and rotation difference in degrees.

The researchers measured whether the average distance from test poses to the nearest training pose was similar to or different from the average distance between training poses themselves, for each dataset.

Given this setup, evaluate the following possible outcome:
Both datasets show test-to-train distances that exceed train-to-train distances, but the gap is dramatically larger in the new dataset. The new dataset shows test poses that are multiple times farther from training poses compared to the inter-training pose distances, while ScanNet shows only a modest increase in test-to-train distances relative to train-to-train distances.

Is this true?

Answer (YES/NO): NO